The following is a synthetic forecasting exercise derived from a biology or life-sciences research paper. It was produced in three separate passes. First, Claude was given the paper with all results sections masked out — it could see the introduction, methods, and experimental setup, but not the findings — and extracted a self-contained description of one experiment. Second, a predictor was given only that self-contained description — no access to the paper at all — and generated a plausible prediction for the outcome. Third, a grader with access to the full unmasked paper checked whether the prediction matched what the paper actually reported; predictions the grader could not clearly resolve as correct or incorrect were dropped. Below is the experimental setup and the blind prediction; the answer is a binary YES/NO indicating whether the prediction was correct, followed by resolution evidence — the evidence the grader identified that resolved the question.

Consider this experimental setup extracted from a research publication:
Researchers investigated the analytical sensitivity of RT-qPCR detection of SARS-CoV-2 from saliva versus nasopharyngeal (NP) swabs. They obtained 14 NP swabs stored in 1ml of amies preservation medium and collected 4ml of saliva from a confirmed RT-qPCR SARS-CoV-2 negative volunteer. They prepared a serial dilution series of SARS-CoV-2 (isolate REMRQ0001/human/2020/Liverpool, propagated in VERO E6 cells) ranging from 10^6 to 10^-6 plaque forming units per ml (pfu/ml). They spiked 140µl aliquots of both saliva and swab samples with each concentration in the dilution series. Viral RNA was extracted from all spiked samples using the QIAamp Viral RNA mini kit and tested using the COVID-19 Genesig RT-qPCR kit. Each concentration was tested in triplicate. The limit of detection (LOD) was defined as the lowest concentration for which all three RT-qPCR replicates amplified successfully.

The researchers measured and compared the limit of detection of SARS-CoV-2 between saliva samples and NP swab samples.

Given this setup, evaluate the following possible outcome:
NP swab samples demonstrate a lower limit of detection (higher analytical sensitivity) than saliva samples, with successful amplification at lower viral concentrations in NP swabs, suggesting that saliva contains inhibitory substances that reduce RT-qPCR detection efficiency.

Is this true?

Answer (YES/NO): NO